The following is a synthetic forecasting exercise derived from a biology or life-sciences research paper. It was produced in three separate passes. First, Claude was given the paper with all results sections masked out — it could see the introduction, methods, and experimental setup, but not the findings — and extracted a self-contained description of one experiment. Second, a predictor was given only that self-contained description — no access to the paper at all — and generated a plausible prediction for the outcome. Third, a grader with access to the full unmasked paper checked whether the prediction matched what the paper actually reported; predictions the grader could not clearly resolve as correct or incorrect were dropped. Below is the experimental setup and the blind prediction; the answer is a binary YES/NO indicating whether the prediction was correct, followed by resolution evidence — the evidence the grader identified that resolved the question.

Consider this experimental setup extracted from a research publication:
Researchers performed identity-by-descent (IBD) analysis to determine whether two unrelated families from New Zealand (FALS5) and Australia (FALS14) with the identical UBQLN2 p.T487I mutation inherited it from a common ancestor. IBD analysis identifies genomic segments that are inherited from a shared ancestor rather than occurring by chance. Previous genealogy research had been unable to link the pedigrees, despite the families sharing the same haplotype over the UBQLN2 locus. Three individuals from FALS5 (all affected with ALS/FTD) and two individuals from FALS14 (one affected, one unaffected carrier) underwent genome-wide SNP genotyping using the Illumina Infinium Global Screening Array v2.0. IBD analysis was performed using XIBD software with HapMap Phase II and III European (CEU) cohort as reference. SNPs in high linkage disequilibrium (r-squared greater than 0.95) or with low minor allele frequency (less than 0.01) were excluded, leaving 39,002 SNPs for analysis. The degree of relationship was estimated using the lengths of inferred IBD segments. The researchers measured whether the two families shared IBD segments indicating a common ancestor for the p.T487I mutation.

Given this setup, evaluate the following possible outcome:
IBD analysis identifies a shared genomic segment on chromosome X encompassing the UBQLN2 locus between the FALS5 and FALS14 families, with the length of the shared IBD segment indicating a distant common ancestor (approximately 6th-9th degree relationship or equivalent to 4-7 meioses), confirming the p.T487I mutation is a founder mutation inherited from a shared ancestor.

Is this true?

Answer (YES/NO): NO